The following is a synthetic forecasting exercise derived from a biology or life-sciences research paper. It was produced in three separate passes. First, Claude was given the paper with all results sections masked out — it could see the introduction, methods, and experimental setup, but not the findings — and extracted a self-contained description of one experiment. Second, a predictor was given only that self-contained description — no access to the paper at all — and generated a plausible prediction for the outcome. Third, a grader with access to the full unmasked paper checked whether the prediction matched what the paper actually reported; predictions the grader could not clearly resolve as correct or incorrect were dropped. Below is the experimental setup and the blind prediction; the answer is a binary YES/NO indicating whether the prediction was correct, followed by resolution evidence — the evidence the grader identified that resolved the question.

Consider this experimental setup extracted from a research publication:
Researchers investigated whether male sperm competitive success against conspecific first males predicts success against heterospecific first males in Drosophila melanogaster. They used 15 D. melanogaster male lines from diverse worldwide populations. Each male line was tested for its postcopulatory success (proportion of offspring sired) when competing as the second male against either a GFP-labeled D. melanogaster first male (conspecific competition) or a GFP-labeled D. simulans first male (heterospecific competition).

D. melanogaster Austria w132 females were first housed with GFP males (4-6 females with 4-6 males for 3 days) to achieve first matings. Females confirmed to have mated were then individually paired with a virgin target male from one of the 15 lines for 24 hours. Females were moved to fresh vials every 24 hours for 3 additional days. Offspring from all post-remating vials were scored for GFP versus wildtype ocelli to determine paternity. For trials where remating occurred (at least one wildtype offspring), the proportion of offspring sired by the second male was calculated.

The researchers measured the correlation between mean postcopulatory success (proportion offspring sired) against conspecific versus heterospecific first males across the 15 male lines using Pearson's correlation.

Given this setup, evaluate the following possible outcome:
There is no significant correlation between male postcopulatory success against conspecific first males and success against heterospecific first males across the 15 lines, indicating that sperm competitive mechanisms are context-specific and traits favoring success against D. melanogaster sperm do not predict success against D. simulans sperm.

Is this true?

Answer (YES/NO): NO